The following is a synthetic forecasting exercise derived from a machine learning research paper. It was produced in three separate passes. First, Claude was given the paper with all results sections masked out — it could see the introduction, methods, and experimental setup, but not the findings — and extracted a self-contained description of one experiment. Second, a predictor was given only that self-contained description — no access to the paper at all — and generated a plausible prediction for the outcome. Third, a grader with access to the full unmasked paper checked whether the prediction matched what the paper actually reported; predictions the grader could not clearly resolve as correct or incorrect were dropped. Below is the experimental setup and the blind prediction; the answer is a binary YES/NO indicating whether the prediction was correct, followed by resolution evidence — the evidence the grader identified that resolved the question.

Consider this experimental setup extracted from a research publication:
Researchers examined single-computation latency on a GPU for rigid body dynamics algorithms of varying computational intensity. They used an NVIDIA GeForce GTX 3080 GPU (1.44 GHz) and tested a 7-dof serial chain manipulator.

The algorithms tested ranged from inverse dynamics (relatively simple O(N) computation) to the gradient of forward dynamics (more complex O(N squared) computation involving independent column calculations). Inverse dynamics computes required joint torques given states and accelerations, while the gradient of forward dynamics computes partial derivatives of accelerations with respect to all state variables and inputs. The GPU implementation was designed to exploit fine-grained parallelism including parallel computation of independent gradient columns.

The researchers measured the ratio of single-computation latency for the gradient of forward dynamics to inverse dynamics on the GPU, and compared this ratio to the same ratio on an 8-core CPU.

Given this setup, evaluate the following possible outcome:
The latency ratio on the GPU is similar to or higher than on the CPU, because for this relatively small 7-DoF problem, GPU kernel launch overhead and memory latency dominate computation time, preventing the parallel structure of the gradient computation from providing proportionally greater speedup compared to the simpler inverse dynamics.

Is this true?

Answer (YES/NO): NO